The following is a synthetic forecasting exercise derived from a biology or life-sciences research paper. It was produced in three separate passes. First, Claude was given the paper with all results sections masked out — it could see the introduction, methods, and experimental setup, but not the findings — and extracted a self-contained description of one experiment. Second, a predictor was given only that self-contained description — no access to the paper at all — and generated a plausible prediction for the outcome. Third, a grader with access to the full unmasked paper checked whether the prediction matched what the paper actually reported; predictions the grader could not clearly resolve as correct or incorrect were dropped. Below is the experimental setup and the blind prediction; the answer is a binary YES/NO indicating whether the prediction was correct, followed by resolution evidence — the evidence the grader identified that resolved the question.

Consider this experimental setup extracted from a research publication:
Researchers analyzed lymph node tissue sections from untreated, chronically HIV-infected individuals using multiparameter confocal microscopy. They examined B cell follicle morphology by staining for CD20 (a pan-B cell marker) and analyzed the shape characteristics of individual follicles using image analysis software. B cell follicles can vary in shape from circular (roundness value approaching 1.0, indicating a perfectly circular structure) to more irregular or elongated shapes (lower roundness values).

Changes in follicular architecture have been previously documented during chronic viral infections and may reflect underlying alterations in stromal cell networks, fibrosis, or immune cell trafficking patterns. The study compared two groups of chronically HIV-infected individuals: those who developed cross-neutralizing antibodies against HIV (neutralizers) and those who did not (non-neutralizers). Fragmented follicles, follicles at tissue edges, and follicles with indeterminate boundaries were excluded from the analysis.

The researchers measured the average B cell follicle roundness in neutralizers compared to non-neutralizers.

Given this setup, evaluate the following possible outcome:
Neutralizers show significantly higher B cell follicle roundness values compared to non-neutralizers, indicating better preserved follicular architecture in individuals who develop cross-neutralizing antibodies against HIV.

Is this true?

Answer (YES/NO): NO